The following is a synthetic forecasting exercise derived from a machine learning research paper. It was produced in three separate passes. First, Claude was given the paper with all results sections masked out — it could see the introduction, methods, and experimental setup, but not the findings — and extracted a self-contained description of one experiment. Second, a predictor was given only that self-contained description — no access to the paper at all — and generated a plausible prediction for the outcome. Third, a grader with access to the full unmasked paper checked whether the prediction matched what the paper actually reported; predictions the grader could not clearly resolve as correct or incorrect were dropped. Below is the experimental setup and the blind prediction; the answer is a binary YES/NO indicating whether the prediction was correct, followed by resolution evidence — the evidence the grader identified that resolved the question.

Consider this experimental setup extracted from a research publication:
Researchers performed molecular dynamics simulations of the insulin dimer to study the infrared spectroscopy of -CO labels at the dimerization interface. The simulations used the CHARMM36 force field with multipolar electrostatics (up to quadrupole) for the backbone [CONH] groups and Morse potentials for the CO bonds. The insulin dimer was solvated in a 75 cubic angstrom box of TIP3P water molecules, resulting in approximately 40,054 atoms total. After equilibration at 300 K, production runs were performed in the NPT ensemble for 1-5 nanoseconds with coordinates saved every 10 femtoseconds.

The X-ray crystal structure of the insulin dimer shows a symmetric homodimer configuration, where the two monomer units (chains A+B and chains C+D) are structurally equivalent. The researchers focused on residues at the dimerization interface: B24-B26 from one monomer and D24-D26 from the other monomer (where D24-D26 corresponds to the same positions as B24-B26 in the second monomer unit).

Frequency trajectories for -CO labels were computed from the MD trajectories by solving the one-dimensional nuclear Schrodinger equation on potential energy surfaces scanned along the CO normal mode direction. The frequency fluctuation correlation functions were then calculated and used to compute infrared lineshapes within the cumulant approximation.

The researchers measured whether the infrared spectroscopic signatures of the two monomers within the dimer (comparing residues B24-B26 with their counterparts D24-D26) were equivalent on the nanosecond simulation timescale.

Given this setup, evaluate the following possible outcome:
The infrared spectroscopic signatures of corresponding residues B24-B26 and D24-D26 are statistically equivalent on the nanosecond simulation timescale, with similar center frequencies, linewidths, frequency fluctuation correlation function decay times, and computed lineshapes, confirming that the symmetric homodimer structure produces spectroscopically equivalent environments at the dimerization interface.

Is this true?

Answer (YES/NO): NO